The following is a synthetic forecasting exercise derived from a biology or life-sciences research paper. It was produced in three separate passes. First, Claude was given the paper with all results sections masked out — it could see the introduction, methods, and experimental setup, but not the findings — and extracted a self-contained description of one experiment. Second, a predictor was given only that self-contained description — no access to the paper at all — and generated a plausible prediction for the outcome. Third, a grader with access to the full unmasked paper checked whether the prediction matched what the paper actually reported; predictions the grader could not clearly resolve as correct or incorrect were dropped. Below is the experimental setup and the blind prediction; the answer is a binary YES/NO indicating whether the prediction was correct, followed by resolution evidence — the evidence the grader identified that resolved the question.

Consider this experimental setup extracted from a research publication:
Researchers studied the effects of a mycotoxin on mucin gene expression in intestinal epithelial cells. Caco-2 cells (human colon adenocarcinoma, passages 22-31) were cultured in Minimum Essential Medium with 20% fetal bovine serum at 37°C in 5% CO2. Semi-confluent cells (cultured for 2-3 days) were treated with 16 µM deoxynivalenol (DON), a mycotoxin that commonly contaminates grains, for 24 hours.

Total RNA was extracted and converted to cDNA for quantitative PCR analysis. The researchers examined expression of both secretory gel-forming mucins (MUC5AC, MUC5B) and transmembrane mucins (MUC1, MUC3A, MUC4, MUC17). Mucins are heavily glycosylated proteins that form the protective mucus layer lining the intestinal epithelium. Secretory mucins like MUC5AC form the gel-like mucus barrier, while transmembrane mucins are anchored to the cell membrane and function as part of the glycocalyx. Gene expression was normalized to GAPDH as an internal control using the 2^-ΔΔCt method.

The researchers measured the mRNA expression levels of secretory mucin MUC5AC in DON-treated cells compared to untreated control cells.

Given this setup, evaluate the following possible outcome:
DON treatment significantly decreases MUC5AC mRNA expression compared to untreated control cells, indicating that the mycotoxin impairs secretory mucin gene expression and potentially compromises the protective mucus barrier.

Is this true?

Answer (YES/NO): NO